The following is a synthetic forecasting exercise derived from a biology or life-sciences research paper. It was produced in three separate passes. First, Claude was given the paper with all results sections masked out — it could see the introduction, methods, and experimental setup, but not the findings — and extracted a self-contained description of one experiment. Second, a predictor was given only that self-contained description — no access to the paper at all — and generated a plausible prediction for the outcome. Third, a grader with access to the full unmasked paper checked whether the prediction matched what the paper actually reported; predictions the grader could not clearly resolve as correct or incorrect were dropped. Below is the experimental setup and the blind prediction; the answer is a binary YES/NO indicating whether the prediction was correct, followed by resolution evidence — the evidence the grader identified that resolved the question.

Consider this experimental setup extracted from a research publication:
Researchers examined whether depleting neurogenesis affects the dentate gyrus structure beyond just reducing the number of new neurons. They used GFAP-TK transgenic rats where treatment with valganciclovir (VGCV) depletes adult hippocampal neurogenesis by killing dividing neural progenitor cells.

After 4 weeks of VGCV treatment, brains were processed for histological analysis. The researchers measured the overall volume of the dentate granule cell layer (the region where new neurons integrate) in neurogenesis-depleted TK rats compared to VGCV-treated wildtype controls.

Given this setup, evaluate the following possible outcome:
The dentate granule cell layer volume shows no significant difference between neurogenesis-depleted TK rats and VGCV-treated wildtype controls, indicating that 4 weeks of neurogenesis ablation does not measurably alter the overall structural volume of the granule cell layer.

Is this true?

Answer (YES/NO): NO